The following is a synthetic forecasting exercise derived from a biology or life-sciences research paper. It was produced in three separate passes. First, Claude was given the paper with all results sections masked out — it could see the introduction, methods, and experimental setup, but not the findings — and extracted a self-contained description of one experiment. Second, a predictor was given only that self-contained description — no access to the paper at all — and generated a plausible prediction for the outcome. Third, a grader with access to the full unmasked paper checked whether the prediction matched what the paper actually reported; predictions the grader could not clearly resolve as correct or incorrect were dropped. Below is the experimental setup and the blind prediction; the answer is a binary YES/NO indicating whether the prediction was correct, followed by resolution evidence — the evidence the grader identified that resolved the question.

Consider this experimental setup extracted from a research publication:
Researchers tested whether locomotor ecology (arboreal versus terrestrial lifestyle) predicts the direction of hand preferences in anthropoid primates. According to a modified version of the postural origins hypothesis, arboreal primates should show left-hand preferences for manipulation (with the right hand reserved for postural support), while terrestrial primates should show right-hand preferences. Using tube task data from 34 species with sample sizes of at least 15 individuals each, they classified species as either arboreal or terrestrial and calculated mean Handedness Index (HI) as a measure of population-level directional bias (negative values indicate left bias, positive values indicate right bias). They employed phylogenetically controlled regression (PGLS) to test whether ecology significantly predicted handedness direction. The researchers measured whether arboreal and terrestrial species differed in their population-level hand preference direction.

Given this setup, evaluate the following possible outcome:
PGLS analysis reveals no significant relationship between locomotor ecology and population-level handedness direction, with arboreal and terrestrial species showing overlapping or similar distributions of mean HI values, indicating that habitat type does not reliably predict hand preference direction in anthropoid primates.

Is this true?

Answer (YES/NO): YES